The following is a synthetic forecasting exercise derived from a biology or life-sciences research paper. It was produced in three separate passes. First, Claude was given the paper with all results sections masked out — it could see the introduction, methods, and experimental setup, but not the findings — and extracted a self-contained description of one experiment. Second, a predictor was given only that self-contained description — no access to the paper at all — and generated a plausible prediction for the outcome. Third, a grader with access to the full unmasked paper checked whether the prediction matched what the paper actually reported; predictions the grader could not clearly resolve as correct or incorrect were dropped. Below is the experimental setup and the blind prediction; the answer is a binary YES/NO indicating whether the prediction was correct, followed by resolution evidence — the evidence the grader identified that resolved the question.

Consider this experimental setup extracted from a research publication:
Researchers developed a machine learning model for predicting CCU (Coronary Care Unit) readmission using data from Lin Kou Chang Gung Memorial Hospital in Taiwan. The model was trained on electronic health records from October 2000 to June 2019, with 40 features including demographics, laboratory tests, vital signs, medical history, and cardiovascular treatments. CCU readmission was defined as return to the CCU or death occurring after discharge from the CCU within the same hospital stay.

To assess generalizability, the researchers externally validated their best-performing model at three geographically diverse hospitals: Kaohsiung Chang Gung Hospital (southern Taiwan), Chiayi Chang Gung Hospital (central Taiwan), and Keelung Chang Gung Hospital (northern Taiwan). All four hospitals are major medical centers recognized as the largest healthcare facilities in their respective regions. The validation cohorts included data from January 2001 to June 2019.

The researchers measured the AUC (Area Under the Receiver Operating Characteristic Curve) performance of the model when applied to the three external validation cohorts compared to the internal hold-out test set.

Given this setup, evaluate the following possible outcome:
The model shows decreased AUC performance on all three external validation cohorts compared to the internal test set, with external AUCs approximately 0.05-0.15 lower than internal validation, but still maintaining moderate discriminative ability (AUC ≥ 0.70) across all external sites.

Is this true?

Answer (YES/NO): NO